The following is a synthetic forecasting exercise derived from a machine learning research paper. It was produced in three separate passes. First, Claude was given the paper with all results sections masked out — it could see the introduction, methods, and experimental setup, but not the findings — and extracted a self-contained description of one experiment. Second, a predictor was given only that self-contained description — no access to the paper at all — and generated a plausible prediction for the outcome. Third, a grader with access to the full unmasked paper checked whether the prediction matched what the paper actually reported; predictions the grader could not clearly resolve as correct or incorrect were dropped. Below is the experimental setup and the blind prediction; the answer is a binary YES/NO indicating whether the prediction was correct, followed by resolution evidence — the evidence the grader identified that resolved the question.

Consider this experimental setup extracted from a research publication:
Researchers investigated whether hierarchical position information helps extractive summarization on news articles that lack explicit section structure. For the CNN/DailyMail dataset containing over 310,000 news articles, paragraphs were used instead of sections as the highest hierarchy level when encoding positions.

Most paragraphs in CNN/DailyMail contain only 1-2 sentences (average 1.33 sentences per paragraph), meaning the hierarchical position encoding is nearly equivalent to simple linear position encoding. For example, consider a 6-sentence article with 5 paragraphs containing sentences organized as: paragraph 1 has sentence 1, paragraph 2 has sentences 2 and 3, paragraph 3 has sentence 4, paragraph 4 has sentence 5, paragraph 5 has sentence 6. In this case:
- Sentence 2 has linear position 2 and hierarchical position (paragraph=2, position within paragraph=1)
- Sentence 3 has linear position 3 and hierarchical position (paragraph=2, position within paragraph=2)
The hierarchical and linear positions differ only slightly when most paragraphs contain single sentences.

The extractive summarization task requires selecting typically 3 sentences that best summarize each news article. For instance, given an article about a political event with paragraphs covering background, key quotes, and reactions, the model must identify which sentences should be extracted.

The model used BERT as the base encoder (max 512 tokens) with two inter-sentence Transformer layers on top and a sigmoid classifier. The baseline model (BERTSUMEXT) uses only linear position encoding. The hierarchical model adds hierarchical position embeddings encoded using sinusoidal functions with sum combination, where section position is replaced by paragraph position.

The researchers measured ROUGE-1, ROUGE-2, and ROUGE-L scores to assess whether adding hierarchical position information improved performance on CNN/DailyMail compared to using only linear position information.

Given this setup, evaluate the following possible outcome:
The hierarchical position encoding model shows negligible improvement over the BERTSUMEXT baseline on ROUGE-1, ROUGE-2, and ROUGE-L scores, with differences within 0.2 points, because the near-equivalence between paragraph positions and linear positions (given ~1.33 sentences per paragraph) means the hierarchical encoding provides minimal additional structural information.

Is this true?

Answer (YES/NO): YES